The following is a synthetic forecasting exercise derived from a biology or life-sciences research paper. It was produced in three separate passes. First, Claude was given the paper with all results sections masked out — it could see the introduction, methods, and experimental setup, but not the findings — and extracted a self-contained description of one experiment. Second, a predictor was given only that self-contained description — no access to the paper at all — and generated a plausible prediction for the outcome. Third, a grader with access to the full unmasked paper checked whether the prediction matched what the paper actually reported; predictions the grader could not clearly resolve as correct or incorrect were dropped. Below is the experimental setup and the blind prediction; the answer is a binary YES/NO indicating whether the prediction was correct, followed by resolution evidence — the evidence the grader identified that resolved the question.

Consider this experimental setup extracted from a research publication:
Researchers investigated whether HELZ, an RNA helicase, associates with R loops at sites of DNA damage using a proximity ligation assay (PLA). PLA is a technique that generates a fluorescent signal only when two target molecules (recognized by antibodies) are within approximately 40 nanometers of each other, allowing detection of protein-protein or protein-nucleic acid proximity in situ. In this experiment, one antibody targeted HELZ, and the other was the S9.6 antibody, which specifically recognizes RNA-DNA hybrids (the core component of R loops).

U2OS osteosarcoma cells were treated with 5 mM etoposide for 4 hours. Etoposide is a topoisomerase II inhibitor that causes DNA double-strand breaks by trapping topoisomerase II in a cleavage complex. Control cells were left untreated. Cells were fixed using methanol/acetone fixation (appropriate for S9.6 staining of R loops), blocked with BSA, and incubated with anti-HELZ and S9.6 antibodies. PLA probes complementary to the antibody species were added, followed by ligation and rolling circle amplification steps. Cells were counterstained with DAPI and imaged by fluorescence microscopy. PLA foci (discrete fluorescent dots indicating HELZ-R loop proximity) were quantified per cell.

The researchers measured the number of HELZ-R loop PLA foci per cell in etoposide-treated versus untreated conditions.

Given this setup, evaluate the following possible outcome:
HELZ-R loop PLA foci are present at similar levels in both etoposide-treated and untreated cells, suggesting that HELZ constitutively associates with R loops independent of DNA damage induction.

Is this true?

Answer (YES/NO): NO